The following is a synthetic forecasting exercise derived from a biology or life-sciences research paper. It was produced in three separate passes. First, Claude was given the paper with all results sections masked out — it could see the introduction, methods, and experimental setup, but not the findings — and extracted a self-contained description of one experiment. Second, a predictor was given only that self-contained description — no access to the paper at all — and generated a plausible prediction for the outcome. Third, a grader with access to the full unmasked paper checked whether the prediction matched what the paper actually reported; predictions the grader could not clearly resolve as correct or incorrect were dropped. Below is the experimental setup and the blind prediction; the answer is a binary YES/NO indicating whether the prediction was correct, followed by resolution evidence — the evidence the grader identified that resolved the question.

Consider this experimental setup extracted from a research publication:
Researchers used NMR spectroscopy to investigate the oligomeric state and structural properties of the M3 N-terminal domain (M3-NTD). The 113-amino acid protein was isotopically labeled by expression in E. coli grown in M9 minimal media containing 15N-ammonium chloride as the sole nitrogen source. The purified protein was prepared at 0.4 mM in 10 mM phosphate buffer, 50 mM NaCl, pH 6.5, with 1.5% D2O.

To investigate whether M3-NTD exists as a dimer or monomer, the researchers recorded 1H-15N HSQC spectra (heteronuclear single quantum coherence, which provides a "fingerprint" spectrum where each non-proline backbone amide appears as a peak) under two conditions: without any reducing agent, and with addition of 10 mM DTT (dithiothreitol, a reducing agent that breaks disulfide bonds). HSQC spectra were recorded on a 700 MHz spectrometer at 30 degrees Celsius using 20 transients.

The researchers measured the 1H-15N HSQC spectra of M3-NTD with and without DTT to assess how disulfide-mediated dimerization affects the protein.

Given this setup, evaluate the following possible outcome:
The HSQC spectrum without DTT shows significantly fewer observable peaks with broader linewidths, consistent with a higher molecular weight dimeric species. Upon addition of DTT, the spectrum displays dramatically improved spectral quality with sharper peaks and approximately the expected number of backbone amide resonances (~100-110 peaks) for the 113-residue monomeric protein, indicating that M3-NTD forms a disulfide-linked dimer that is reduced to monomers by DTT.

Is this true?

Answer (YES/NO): NO